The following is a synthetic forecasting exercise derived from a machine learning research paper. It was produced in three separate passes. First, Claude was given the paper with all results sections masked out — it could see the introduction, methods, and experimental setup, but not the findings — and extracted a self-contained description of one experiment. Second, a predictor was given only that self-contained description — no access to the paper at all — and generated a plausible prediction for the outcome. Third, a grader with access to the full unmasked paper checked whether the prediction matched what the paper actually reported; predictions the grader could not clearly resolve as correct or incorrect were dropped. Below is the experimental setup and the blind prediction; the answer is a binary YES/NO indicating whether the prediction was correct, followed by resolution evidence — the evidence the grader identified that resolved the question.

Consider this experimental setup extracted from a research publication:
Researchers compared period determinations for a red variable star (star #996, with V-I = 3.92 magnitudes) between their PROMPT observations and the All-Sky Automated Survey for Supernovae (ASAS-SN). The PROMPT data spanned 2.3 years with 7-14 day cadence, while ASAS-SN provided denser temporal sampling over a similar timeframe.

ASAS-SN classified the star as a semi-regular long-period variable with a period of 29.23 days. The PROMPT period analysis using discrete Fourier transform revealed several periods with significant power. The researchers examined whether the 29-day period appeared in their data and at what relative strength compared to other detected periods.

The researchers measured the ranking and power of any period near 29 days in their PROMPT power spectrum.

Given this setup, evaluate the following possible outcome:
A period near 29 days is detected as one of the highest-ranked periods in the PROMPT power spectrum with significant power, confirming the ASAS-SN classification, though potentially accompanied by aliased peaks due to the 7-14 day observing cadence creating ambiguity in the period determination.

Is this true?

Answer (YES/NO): NO